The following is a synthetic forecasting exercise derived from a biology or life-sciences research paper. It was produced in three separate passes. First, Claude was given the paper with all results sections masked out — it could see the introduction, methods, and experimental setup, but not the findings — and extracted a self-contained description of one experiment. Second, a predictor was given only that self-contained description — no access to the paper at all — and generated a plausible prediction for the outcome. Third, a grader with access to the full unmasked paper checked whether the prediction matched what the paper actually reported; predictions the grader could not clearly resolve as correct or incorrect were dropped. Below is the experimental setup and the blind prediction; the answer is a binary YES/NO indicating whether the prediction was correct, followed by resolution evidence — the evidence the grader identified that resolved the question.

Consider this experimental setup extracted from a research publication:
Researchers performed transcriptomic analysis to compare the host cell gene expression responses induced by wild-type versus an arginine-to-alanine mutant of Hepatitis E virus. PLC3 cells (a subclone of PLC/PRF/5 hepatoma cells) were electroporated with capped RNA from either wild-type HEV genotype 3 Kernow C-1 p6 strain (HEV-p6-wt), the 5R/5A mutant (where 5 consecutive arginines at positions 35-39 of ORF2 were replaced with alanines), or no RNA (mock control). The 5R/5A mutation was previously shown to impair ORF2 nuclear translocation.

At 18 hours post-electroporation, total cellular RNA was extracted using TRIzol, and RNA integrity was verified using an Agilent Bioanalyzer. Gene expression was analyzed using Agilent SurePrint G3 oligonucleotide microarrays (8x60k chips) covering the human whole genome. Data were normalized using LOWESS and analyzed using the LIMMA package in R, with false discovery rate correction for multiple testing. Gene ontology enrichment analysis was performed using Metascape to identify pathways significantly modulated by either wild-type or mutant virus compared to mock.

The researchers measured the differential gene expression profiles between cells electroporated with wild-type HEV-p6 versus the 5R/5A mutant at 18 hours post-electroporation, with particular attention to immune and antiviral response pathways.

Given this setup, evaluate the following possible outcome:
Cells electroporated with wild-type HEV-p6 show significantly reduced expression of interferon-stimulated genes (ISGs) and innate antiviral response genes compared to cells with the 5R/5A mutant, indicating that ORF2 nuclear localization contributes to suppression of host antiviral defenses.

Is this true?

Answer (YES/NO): NO